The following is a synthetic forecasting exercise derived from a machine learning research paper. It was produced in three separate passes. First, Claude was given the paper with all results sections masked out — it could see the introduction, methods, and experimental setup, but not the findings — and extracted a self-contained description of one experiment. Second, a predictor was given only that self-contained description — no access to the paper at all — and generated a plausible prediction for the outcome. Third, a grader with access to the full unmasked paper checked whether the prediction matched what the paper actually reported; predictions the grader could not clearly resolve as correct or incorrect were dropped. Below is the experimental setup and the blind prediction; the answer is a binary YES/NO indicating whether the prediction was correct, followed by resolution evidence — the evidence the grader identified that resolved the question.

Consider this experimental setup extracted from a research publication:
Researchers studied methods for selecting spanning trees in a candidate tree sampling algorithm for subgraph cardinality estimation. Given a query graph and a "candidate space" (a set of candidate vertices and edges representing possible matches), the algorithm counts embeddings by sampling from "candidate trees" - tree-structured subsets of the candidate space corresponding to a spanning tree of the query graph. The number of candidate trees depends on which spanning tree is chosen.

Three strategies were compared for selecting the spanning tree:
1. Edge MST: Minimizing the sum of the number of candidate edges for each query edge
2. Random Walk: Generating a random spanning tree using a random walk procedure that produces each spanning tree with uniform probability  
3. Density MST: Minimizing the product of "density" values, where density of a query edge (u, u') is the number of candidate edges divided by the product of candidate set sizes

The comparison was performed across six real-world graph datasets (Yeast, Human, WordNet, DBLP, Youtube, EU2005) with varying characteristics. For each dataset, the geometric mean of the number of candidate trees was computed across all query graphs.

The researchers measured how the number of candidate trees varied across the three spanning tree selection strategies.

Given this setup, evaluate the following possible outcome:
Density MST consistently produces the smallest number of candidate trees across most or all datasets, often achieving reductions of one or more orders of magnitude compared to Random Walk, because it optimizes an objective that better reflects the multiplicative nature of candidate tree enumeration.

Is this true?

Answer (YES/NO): NO